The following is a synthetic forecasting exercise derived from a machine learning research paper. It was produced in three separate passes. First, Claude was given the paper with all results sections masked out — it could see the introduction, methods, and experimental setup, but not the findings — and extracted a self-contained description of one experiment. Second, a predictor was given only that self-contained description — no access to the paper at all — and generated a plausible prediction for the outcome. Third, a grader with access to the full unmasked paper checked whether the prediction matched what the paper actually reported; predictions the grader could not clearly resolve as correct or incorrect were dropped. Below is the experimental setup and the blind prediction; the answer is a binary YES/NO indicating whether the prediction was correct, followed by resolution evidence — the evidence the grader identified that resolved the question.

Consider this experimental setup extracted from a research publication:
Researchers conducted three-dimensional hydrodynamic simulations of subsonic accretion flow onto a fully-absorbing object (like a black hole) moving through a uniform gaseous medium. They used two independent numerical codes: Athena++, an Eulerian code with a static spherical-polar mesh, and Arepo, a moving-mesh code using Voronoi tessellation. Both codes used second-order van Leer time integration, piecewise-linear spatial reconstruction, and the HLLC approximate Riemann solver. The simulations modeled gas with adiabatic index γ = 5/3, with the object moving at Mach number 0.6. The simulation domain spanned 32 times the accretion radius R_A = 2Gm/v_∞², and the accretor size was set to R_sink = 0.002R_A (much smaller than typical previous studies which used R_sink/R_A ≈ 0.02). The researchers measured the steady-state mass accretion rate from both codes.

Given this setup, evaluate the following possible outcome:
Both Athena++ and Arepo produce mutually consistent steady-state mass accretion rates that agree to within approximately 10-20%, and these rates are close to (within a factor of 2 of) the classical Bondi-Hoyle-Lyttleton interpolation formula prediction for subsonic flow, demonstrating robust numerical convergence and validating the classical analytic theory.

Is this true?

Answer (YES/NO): NO